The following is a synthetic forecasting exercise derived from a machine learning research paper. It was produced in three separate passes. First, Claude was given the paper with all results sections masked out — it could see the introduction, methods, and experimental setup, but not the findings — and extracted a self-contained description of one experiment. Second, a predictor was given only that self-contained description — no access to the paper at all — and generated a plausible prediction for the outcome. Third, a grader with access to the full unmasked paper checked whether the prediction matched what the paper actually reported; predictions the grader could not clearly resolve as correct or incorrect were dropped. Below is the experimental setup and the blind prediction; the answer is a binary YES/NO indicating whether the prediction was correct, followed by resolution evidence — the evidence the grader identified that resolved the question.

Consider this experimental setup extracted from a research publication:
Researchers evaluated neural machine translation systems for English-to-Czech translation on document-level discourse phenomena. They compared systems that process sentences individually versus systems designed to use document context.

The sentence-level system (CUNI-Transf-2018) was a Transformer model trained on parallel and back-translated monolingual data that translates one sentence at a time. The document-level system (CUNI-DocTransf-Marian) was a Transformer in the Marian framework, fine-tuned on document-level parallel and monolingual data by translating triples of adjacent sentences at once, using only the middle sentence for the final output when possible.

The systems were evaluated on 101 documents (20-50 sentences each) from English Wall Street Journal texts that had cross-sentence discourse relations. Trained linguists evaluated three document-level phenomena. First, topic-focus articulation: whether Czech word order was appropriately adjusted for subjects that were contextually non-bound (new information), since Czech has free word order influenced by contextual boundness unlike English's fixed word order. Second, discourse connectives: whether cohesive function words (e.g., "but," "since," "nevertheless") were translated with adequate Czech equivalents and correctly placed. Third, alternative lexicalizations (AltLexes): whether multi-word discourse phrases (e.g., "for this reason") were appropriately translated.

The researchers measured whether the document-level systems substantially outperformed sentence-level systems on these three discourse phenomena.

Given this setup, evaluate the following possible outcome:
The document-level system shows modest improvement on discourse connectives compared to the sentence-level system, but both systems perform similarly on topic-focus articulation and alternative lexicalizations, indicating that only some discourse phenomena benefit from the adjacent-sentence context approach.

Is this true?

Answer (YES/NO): NO